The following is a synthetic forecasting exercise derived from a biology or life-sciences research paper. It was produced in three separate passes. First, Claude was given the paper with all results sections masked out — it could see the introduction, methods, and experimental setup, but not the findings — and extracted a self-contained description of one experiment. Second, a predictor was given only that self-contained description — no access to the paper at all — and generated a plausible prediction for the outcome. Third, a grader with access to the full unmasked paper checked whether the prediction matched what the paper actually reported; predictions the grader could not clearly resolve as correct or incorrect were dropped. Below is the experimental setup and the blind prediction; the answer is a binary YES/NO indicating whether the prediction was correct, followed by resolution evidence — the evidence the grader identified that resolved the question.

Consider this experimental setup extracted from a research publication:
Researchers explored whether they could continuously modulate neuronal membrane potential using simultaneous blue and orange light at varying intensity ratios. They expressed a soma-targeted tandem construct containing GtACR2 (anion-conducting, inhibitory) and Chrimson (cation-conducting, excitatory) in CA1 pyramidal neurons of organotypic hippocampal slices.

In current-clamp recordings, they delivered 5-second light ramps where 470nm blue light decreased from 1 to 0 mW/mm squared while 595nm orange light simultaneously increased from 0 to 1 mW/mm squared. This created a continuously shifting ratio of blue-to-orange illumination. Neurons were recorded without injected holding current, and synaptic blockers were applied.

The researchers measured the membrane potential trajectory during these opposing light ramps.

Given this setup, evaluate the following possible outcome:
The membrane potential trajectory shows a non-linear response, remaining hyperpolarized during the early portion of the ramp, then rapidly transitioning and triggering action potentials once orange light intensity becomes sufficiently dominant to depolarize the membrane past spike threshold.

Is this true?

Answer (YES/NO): NO